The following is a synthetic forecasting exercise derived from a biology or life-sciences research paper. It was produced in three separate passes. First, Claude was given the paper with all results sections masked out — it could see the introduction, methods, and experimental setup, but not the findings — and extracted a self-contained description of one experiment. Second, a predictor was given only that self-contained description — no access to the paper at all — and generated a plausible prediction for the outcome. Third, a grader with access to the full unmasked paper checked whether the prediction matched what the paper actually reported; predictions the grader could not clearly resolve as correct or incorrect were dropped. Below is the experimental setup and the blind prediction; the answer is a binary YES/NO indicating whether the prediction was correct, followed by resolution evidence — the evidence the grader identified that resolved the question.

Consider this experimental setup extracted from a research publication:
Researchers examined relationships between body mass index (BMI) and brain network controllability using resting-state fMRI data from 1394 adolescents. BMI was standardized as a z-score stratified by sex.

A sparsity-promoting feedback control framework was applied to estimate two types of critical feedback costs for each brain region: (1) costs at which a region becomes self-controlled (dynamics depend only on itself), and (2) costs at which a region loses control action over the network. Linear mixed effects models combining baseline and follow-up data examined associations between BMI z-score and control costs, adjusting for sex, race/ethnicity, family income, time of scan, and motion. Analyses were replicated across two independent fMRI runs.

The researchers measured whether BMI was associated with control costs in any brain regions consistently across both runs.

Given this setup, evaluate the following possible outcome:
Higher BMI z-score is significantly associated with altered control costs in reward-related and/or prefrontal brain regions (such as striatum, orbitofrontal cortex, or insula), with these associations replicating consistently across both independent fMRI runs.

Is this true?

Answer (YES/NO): NO